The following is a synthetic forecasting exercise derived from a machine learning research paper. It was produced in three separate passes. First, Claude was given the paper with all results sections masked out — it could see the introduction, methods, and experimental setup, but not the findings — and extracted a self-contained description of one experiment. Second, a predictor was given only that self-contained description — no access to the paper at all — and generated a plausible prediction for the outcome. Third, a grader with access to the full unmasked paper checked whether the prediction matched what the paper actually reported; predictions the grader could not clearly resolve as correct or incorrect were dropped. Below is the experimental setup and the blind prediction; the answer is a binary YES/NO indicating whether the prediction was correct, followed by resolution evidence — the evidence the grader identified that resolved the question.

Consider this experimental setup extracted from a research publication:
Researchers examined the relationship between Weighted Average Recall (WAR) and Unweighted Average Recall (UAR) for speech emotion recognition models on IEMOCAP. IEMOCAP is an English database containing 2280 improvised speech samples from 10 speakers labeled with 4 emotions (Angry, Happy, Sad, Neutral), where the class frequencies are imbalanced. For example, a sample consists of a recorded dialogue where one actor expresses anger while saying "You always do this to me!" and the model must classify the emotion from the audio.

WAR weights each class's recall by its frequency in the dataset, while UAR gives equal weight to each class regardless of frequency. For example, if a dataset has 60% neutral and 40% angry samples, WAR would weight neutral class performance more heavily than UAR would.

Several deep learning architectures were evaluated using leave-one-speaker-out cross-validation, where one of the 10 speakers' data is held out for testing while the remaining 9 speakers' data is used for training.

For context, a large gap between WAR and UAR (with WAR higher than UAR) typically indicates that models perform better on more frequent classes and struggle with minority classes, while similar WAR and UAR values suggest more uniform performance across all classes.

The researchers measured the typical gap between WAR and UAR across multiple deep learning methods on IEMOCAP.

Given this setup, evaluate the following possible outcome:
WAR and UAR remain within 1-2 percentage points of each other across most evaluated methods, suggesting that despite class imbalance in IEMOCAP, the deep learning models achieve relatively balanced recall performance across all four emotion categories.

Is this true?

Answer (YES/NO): NO